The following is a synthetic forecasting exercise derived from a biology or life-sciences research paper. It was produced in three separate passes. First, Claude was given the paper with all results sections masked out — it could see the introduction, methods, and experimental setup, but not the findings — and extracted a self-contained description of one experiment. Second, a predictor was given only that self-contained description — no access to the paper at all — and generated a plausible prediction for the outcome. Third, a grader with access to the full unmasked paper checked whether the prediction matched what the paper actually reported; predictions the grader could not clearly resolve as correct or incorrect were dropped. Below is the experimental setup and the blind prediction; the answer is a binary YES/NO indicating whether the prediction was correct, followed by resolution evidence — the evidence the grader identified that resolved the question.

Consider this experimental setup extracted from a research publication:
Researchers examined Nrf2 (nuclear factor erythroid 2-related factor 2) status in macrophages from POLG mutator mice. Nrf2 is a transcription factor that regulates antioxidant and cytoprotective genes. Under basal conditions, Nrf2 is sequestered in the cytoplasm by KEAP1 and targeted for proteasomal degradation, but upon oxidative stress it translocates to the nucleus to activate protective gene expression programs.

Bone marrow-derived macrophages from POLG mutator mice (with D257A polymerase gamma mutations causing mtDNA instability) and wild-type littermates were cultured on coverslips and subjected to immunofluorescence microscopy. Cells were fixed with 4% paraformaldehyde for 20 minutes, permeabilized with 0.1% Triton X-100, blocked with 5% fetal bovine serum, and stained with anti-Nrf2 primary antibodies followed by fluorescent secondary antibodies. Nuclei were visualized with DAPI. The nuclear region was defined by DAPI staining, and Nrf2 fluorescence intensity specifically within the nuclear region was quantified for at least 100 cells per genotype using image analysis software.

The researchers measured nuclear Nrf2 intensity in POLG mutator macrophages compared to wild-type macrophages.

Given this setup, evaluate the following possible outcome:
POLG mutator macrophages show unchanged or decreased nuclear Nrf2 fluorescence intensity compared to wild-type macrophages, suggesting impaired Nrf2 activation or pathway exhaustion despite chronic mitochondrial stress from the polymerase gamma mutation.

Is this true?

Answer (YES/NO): YES